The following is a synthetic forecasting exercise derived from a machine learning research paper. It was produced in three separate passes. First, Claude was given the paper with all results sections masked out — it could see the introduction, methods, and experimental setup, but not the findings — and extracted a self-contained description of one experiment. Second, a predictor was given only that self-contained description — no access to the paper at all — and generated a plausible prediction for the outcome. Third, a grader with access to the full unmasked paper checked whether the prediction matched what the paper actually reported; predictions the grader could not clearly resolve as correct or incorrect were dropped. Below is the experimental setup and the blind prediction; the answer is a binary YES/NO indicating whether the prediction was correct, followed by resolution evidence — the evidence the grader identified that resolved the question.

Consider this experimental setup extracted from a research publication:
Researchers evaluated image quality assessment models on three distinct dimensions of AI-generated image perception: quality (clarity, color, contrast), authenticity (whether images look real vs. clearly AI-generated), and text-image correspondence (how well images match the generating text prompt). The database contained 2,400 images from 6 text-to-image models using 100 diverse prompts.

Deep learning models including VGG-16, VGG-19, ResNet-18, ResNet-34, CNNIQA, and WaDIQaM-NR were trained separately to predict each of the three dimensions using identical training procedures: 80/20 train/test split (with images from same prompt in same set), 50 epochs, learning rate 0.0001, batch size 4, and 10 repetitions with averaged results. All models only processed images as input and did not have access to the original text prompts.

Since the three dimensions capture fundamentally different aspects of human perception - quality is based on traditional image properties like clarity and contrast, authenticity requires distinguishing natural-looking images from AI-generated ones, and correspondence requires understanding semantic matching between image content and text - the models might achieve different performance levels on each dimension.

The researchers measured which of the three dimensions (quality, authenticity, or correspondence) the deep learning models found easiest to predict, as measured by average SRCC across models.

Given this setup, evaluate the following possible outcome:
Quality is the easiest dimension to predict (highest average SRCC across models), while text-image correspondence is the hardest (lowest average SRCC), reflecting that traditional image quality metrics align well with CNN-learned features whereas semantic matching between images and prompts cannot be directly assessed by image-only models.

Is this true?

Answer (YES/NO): YES